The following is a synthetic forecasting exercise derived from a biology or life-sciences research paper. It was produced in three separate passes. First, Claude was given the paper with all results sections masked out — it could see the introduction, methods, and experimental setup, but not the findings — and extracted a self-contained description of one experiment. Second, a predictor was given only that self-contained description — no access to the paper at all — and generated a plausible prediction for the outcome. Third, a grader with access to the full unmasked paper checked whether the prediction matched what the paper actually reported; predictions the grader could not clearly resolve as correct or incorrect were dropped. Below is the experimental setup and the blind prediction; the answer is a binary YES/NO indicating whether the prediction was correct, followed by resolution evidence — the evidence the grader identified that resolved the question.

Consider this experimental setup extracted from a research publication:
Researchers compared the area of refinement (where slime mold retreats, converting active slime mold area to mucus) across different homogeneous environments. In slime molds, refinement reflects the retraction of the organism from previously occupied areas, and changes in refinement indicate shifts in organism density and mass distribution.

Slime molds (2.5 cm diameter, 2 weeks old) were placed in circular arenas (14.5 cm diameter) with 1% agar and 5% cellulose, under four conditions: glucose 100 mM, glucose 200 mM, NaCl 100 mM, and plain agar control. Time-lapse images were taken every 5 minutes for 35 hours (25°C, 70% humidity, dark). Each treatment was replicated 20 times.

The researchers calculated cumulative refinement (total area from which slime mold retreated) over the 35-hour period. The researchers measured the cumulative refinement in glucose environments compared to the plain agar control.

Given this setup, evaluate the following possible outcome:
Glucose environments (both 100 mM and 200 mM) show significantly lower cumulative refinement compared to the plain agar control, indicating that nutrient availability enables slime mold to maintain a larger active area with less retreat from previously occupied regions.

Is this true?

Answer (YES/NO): YES